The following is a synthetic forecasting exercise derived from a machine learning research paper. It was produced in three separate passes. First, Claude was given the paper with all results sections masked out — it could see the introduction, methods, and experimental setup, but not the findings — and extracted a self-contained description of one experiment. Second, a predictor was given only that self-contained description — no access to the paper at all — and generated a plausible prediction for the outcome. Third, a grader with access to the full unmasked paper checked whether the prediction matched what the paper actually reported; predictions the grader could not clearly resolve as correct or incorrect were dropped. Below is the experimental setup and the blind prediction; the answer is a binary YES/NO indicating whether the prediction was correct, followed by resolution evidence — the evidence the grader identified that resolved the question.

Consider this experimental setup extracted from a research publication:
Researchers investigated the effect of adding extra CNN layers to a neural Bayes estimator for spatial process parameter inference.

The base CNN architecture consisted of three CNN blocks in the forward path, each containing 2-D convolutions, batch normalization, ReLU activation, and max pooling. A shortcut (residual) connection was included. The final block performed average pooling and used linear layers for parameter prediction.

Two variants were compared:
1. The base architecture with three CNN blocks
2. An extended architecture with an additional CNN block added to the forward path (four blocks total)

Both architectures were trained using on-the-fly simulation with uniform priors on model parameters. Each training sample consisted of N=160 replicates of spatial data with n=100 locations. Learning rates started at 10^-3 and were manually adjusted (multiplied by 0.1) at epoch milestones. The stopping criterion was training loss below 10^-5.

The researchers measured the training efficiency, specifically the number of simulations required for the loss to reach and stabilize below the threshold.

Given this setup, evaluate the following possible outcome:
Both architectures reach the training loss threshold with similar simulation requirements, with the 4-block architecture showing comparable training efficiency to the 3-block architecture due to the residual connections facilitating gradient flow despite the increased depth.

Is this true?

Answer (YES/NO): NO